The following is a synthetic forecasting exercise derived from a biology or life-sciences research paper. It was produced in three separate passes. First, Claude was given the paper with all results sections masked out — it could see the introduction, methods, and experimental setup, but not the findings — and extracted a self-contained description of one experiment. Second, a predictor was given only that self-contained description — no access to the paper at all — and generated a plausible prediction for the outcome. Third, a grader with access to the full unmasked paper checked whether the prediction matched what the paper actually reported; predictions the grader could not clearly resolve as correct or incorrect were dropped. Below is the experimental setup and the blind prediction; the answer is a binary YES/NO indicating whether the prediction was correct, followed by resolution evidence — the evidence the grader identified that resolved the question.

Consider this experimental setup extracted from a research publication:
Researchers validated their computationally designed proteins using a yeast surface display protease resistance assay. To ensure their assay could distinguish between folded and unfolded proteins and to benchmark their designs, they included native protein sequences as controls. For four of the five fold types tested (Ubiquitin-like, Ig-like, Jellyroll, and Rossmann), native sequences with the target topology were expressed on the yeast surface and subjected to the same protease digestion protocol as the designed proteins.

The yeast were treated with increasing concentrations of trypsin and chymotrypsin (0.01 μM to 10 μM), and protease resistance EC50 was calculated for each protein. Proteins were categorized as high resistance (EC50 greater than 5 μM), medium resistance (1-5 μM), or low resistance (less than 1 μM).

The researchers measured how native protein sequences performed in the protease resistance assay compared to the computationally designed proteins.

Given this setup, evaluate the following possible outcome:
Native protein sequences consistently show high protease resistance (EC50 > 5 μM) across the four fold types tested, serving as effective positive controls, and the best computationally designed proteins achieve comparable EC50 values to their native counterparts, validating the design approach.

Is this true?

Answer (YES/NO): NO